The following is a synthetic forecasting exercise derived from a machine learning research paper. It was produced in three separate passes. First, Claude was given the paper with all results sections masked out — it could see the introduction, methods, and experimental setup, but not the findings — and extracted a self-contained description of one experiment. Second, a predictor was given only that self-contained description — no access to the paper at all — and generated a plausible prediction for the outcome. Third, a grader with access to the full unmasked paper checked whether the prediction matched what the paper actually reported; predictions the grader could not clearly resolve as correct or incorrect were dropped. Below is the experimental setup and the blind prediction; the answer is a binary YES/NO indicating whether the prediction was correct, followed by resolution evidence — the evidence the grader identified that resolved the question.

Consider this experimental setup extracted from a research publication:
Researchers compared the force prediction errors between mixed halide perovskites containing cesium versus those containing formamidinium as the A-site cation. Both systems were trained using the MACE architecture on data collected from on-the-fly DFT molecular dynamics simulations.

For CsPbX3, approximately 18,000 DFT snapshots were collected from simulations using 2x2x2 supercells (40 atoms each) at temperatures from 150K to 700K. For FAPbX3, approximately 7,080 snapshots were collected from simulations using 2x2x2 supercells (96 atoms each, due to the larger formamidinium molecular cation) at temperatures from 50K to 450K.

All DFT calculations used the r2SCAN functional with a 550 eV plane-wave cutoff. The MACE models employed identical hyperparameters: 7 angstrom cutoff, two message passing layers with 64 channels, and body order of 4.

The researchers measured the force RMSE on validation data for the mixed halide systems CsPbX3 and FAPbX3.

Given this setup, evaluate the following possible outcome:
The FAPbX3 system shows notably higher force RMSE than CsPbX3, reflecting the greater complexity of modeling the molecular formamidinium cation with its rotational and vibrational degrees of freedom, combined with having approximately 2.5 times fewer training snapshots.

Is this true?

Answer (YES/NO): YES